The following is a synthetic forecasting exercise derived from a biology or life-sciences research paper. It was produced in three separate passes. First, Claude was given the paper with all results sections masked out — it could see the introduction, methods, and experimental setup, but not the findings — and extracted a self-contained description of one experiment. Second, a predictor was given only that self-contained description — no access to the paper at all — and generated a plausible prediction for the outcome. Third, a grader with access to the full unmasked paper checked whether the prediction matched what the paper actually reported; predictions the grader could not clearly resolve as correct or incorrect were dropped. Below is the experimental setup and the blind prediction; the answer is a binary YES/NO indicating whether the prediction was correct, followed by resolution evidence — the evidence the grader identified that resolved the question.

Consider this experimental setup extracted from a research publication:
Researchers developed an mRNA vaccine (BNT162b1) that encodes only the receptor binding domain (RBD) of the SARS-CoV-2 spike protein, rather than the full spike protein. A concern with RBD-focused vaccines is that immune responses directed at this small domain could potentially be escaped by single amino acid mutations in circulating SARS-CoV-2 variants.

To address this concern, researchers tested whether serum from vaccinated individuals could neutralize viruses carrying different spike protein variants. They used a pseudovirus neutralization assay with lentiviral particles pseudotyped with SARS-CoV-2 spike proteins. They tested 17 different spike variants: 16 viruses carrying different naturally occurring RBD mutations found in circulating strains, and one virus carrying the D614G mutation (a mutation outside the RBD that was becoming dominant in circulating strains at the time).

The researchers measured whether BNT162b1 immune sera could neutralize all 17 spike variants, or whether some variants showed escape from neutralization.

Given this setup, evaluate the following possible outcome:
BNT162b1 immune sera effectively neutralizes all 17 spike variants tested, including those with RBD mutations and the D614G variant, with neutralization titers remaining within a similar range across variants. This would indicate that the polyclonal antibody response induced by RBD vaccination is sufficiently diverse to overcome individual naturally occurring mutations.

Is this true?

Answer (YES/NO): YES